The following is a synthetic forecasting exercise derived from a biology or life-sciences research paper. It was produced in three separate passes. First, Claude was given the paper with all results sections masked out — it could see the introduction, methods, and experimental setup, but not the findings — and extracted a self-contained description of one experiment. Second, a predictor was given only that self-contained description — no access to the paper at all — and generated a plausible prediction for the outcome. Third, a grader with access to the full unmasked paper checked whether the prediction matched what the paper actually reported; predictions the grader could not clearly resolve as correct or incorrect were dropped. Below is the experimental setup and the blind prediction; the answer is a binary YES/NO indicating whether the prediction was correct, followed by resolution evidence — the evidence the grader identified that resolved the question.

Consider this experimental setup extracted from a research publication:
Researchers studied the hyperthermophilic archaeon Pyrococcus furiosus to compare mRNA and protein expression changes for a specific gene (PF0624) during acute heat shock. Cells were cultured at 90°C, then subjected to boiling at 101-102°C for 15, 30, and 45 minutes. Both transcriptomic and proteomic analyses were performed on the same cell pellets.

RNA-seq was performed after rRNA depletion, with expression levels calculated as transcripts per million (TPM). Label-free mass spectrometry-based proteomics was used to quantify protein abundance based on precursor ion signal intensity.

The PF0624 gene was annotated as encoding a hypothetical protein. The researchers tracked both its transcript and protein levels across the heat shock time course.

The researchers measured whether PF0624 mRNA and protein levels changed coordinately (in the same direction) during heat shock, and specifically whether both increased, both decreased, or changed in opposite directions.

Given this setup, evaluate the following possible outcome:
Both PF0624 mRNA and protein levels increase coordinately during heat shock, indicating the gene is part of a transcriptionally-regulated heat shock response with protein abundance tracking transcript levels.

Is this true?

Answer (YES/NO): YES